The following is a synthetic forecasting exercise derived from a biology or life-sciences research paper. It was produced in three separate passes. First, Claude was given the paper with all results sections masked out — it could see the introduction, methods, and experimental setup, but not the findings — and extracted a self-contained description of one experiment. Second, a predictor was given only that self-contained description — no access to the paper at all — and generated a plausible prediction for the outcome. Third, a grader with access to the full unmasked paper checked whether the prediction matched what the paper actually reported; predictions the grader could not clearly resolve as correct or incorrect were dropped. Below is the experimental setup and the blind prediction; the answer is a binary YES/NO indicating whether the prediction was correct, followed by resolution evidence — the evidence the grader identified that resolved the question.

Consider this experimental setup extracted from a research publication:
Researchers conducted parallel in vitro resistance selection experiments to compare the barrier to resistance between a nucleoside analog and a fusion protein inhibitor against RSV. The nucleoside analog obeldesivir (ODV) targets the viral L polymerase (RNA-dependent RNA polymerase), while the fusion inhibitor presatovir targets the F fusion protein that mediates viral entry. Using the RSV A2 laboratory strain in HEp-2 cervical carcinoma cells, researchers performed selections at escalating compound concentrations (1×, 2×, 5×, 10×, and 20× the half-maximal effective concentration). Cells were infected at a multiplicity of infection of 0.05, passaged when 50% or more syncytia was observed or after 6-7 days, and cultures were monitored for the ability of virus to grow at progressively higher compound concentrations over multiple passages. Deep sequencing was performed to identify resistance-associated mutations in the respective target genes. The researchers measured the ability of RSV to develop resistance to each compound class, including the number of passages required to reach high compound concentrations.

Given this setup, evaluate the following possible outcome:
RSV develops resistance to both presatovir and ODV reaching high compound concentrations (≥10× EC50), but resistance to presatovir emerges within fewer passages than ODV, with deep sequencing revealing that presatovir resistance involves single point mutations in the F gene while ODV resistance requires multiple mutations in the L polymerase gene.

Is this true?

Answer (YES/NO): NO